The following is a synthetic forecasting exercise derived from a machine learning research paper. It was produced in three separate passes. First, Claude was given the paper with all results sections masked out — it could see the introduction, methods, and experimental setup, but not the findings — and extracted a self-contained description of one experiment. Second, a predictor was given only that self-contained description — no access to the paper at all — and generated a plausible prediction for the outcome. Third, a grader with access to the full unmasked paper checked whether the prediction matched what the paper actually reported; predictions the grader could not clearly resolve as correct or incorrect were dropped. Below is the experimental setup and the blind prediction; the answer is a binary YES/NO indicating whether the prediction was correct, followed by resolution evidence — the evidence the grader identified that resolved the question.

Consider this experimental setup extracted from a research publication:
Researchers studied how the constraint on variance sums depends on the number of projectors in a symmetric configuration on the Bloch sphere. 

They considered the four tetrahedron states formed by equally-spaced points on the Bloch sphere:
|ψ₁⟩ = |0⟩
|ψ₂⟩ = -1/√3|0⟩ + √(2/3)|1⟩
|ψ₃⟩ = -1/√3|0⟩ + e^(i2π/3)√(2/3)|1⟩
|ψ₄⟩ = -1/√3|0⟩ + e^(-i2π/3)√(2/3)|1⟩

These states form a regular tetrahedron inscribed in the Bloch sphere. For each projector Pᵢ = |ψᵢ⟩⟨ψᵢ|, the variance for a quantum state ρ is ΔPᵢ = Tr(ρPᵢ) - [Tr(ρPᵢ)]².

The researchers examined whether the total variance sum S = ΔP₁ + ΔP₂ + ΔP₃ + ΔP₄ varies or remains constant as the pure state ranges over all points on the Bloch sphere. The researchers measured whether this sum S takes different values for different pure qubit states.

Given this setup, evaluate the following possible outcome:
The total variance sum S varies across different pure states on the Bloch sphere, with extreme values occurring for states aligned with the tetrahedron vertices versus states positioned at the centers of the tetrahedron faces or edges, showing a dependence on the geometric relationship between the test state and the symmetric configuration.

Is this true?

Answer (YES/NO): NO